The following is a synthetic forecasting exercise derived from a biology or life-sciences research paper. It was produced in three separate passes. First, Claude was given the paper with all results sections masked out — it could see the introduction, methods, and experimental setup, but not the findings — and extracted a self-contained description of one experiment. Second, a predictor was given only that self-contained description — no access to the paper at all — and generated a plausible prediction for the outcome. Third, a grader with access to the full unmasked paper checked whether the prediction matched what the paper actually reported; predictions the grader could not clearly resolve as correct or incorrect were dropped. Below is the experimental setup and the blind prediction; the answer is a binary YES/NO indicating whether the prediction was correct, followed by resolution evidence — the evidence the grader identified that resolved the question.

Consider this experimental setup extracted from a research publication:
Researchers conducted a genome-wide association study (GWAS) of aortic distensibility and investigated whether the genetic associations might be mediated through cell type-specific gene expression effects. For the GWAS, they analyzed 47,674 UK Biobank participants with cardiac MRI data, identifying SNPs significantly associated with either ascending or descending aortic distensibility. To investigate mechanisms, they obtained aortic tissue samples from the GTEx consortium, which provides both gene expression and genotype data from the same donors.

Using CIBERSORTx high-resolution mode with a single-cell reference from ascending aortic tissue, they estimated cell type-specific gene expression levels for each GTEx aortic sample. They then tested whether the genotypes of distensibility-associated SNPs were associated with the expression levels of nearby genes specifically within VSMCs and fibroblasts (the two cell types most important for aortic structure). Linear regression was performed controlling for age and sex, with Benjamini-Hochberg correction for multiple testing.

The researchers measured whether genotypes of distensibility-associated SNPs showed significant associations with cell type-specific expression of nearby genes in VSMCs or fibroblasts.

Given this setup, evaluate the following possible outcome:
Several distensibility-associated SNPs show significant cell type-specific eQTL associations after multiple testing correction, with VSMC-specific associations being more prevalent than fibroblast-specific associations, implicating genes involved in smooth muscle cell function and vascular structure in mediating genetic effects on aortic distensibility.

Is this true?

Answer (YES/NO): YES